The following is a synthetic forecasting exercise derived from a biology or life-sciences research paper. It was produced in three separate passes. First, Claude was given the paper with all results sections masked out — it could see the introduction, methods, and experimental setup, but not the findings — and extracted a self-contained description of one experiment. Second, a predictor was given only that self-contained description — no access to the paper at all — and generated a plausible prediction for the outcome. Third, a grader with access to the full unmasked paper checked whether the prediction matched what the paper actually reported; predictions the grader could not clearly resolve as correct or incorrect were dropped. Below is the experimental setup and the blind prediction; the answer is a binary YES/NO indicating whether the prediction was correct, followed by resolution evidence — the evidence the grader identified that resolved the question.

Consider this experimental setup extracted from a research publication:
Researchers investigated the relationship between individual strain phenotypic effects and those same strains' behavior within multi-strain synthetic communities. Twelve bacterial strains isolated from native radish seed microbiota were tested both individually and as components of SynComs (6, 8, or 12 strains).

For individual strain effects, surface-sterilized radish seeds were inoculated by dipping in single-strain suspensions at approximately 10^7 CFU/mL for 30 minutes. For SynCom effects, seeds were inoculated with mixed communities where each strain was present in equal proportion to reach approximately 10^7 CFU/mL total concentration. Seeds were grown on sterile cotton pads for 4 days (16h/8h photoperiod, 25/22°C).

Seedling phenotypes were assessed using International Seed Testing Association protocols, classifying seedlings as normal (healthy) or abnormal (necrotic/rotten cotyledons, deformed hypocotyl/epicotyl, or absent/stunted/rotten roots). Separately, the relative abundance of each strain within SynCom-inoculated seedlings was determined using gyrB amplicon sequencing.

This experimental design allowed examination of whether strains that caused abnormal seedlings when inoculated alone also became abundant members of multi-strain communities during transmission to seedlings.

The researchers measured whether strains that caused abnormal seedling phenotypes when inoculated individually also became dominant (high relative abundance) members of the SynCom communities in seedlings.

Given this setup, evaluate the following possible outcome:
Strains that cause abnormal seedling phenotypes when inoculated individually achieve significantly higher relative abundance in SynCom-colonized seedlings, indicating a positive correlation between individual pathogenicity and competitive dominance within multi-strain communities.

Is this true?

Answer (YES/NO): NO